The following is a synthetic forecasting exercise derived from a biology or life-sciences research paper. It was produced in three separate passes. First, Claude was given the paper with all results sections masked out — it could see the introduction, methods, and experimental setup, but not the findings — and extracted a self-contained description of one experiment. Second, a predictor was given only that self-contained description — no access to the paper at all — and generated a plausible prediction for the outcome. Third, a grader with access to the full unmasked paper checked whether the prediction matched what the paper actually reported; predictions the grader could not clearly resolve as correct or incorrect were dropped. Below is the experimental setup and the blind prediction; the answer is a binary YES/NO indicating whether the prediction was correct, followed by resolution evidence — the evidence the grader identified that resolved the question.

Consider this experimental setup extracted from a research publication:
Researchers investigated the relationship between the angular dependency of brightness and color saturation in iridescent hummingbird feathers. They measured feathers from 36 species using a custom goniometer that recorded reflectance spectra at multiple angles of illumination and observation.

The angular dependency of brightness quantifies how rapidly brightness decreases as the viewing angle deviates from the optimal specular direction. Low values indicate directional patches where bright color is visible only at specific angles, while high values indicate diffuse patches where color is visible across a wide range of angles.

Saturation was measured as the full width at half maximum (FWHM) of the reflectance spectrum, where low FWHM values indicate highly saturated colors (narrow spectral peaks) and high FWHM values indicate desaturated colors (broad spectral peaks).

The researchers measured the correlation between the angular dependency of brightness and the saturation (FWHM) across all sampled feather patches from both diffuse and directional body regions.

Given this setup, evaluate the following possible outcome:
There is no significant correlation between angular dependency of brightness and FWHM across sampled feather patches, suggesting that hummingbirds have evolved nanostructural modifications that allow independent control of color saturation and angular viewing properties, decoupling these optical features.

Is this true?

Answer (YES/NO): YES